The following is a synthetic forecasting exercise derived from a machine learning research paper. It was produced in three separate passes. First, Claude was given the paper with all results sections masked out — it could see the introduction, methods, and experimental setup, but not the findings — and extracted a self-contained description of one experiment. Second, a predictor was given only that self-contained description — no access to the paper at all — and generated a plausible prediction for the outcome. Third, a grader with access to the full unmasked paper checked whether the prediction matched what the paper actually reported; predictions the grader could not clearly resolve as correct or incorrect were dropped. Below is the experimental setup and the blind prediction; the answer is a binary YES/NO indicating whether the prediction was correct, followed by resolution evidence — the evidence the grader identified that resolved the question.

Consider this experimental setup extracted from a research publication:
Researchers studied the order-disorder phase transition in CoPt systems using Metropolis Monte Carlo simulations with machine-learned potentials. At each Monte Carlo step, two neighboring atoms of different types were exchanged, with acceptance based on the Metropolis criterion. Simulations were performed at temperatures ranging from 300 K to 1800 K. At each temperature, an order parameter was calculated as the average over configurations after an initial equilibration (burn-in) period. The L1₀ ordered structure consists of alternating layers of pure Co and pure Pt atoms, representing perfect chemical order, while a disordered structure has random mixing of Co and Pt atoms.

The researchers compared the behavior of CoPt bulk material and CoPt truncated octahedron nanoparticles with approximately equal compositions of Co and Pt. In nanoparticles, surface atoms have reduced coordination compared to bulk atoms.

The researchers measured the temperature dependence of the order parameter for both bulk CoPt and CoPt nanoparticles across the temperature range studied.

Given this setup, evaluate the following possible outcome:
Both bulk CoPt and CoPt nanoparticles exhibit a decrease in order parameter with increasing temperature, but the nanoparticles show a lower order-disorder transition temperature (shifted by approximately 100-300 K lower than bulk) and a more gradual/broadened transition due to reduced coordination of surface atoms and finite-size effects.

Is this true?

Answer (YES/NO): YES